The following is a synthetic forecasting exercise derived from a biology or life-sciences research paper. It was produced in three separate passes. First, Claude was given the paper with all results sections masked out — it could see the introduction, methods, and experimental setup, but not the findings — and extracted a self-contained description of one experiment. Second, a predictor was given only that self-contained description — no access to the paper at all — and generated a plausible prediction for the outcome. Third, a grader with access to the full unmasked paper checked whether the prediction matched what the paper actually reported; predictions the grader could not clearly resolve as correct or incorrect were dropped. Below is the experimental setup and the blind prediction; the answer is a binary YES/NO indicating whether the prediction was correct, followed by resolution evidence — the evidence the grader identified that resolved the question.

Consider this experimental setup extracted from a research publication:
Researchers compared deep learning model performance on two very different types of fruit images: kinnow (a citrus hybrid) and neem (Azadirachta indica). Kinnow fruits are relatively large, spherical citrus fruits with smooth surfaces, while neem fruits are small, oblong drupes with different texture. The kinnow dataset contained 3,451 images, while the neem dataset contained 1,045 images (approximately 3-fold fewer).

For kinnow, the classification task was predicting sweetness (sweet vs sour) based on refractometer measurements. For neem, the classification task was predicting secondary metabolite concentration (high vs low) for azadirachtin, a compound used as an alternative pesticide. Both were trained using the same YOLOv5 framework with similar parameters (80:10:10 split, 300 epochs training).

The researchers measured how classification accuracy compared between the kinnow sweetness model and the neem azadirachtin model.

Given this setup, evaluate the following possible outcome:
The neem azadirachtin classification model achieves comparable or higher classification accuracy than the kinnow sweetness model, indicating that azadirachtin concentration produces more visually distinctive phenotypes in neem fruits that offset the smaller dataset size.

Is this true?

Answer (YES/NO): NO